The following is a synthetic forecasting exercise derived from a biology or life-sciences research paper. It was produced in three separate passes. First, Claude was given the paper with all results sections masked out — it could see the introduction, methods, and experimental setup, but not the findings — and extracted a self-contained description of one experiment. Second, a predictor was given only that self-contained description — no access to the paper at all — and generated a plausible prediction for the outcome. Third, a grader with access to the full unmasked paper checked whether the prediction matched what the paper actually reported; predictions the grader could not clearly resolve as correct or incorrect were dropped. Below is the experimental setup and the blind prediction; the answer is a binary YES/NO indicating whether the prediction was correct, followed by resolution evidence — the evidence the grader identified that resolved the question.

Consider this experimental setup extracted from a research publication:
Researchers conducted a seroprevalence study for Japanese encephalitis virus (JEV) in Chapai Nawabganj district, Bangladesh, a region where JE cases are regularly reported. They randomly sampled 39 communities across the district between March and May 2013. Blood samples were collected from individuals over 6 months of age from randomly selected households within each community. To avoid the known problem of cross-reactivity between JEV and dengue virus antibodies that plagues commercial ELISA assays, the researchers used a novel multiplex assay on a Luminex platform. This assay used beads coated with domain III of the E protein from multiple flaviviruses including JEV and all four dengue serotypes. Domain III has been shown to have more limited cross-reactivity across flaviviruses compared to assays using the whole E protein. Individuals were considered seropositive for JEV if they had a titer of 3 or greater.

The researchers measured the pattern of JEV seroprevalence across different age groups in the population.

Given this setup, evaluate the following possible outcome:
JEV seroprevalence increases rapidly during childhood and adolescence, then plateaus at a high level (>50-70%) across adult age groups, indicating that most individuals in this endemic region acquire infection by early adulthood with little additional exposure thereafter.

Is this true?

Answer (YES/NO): NO